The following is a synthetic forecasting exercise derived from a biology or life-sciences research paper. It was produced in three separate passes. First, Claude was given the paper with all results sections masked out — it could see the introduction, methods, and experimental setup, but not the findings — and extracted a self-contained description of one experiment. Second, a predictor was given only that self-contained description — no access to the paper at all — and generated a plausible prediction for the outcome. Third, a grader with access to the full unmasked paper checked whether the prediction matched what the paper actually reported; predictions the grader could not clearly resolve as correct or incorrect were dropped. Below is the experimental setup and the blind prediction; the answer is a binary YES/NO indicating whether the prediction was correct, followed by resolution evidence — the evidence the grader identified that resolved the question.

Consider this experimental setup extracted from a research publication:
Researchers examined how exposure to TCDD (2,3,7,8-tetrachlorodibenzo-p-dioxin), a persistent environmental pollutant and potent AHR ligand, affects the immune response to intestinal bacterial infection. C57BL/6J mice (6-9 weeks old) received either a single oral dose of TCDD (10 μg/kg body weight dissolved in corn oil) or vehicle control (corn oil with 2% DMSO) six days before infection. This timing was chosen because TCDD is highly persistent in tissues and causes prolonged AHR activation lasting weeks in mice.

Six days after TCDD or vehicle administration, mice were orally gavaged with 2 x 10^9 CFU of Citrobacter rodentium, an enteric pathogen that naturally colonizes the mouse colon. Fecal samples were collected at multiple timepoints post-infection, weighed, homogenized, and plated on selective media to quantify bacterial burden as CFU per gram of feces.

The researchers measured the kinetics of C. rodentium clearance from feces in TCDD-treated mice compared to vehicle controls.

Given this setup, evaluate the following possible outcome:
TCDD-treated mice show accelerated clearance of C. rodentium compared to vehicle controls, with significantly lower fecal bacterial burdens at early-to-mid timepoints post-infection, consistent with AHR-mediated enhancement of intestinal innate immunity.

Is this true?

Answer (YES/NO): NO